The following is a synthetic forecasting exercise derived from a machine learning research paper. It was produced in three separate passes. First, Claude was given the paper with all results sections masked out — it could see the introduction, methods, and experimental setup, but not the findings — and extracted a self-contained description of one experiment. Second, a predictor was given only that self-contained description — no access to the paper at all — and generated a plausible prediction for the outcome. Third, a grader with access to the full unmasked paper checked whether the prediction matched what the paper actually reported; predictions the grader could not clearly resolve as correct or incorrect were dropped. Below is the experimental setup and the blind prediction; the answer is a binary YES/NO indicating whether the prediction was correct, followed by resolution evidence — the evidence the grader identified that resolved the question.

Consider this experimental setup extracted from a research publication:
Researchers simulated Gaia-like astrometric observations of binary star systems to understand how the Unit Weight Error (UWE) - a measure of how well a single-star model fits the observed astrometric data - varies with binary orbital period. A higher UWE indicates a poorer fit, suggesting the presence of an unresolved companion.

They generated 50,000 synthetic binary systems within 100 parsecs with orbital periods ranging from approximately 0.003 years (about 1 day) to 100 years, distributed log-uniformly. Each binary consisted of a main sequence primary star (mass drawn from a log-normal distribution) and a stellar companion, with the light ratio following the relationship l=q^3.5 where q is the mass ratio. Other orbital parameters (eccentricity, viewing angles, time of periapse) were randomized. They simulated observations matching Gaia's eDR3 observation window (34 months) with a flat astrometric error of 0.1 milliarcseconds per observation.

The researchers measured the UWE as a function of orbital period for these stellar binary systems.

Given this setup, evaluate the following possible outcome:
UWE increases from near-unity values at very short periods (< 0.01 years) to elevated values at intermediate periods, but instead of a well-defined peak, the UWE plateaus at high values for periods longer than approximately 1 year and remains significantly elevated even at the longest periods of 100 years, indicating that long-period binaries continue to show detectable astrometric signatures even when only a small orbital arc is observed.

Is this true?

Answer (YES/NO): NO